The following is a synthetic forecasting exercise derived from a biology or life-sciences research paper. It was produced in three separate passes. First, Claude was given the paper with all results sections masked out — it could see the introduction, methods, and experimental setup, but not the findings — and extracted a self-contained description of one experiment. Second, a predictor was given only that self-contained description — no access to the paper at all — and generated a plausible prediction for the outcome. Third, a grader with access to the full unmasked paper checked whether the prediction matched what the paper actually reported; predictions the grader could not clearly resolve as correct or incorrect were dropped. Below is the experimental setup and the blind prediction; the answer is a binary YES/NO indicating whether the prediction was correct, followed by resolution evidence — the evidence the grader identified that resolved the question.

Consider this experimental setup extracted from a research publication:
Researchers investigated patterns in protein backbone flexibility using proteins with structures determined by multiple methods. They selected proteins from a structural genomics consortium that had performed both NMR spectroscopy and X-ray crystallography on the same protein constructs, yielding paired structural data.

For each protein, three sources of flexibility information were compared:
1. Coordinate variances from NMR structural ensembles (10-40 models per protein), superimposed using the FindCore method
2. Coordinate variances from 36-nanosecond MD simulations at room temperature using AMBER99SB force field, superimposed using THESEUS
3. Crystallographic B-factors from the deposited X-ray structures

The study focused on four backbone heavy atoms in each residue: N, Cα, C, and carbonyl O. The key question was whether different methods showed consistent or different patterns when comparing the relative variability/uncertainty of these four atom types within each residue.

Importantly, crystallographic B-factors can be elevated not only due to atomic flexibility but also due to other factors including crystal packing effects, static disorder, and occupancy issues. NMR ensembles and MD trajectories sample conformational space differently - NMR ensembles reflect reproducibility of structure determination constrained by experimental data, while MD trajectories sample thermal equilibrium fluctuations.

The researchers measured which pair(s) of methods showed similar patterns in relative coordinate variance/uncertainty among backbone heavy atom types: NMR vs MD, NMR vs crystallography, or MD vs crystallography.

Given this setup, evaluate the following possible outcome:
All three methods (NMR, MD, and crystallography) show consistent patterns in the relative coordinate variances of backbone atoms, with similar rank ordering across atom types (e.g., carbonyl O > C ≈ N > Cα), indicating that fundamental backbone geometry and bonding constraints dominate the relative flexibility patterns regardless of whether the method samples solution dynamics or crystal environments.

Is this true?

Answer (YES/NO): NO